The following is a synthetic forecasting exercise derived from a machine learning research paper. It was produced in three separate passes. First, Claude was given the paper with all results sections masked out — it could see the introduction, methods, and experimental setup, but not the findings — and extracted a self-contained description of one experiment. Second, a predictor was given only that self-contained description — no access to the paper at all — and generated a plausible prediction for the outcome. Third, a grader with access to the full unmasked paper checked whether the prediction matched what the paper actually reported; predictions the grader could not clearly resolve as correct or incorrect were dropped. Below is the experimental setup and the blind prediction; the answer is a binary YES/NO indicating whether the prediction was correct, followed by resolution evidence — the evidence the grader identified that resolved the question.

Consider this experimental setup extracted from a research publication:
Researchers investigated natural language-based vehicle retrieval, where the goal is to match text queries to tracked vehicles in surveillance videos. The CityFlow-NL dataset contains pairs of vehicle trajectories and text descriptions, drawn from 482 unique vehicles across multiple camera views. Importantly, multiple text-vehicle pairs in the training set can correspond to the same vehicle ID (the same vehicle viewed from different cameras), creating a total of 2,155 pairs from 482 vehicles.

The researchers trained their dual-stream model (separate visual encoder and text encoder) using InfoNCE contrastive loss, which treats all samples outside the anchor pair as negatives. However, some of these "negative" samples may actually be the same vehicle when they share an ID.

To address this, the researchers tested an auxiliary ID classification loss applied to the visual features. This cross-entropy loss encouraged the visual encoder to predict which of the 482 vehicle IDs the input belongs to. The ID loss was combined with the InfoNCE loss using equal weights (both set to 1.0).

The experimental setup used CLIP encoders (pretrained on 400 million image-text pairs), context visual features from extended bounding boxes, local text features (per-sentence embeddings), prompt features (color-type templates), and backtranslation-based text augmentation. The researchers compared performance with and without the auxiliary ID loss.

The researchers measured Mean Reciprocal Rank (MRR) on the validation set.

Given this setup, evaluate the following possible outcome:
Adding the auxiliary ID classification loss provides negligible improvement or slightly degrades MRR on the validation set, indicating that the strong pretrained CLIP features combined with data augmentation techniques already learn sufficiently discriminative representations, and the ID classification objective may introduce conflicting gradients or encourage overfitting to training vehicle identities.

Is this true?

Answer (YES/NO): NO